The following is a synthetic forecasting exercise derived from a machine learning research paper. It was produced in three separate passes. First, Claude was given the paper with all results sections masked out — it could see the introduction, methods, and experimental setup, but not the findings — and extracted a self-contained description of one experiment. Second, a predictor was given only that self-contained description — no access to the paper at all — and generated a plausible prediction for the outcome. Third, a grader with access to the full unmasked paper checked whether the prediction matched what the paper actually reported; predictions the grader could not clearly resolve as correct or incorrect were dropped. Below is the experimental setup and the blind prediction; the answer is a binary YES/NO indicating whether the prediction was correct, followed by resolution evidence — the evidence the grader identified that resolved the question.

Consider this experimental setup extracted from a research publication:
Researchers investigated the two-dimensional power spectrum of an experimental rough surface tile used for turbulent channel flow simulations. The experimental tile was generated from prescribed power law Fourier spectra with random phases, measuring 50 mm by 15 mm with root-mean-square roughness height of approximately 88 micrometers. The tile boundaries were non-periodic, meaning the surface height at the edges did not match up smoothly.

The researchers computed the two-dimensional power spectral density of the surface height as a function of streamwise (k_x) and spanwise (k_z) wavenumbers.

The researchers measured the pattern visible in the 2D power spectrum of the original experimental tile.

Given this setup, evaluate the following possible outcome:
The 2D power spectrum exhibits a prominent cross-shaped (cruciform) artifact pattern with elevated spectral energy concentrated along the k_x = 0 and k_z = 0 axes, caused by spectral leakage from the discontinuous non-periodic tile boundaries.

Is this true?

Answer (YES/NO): YES